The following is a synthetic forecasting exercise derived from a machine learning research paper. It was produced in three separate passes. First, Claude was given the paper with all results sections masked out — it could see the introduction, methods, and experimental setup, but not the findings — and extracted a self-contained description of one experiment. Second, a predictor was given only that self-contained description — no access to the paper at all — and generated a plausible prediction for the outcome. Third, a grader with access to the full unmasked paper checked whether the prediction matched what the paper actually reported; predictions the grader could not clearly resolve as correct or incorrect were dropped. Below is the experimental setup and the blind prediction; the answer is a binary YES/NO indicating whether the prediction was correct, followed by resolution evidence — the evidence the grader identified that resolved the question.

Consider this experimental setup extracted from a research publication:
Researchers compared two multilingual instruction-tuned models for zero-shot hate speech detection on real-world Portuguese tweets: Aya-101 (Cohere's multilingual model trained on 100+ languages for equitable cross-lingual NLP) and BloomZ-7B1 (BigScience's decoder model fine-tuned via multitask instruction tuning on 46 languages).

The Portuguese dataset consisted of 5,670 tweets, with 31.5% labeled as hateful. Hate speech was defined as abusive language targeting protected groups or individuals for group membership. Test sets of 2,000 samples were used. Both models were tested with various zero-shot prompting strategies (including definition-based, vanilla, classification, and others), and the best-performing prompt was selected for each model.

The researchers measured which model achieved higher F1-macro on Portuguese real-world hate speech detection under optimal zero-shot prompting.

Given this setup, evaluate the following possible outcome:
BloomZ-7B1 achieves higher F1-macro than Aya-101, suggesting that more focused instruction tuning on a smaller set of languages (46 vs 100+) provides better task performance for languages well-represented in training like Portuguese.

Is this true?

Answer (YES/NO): NO